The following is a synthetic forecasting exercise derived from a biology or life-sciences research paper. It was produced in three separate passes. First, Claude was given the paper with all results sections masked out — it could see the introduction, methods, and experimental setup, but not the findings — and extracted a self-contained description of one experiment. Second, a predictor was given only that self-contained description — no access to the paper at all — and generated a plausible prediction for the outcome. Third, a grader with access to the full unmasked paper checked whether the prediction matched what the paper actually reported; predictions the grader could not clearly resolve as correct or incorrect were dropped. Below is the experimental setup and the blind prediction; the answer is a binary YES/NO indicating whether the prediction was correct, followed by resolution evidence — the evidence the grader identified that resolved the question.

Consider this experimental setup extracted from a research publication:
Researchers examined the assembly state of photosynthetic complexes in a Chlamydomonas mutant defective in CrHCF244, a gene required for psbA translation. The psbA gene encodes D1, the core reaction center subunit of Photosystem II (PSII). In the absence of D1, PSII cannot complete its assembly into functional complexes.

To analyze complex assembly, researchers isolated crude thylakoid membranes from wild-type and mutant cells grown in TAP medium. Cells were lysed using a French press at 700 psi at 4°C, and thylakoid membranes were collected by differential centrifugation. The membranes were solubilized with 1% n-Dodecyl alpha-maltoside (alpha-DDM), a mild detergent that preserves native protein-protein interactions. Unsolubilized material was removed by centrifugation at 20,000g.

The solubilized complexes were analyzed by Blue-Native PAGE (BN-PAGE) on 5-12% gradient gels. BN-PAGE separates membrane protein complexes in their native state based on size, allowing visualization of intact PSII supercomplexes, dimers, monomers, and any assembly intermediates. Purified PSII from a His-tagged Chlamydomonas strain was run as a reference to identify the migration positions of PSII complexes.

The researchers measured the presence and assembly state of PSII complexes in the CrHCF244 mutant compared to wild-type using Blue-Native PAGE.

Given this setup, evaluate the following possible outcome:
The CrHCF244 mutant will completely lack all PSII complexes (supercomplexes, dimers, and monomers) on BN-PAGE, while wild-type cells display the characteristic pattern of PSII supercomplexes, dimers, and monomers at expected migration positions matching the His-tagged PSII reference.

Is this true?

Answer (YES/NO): YES